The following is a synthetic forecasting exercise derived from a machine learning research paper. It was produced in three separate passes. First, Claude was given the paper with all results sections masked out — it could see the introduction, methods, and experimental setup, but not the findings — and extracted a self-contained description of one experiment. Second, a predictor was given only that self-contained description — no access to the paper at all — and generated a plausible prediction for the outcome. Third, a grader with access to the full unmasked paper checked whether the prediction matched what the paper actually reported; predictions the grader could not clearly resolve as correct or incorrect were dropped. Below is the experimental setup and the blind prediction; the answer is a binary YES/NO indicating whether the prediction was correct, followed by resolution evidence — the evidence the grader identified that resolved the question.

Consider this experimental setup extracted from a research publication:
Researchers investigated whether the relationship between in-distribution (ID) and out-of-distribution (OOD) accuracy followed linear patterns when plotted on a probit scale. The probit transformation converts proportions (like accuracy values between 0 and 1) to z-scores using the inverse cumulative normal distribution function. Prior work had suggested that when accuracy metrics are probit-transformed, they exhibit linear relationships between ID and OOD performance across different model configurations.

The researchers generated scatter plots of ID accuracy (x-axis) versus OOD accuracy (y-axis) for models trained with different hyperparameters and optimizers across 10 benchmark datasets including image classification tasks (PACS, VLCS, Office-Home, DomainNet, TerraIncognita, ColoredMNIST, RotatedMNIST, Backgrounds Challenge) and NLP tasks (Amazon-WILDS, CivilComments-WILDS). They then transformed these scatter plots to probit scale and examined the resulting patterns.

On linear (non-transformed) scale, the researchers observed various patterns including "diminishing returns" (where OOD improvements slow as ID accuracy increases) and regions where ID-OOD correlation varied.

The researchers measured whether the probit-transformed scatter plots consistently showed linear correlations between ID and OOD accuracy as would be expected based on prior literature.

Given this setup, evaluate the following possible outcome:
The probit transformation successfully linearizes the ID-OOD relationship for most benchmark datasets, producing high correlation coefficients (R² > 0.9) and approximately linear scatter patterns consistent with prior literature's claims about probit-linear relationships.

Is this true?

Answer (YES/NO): NO